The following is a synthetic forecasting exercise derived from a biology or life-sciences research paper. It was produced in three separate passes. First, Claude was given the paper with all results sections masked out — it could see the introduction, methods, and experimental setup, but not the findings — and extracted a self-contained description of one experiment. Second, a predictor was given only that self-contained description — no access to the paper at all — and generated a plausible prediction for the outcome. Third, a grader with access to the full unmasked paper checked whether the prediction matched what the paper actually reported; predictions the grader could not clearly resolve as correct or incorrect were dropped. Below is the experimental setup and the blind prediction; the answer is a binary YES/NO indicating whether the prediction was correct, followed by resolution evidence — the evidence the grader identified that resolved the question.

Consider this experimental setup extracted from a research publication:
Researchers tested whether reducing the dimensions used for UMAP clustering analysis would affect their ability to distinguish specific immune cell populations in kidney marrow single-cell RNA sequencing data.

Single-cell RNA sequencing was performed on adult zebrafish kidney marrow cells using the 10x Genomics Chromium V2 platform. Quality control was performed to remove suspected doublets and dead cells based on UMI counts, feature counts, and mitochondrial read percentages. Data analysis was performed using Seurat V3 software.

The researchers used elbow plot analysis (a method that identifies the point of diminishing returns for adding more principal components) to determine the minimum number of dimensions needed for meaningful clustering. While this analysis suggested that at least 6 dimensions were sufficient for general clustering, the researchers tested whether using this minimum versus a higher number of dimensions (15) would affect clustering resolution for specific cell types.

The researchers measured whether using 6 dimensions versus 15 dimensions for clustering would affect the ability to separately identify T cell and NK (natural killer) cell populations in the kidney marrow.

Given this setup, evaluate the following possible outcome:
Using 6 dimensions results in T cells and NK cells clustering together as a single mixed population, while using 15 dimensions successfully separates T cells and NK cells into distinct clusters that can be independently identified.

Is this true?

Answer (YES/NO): YES